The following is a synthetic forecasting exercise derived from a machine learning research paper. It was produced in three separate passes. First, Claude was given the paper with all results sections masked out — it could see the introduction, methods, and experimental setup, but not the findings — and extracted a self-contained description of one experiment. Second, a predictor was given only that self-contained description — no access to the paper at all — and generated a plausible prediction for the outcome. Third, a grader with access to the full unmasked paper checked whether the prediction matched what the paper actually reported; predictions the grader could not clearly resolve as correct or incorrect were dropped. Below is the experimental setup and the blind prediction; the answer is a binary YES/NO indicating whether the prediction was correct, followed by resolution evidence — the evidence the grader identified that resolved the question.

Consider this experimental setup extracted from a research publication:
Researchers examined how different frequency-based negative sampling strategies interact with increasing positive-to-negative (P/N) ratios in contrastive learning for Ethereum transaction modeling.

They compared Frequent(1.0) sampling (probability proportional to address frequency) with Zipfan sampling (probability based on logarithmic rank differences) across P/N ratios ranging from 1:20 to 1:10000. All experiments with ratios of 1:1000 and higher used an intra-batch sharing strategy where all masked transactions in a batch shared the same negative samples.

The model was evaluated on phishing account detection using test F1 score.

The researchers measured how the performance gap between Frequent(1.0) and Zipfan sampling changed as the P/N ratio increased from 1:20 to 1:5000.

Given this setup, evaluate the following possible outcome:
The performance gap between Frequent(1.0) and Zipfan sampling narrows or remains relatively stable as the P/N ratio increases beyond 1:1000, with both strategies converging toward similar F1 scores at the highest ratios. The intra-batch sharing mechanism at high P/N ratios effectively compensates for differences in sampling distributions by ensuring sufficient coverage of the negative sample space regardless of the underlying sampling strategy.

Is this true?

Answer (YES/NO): NO